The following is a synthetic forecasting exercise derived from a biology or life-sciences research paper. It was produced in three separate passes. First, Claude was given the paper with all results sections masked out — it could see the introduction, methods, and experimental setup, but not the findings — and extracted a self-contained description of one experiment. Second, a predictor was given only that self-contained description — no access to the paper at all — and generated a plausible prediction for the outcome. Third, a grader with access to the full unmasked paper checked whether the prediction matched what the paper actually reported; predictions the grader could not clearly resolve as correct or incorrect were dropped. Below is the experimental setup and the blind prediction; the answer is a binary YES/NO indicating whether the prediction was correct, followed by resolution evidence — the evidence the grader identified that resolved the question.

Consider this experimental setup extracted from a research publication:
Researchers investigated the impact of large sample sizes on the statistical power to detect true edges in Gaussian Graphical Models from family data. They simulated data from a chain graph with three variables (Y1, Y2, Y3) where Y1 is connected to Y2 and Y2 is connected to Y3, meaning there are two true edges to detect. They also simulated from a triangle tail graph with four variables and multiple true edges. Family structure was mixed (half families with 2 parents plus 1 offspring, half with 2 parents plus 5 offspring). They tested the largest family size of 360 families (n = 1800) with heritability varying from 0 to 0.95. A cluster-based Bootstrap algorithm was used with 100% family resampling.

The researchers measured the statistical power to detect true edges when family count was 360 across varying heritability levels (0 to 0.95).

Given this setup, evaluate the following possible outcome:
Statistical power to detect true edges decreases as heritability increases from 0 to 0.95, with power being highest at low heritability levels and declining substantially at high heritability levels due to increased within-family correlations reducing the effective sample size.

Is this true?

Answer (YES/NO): NO